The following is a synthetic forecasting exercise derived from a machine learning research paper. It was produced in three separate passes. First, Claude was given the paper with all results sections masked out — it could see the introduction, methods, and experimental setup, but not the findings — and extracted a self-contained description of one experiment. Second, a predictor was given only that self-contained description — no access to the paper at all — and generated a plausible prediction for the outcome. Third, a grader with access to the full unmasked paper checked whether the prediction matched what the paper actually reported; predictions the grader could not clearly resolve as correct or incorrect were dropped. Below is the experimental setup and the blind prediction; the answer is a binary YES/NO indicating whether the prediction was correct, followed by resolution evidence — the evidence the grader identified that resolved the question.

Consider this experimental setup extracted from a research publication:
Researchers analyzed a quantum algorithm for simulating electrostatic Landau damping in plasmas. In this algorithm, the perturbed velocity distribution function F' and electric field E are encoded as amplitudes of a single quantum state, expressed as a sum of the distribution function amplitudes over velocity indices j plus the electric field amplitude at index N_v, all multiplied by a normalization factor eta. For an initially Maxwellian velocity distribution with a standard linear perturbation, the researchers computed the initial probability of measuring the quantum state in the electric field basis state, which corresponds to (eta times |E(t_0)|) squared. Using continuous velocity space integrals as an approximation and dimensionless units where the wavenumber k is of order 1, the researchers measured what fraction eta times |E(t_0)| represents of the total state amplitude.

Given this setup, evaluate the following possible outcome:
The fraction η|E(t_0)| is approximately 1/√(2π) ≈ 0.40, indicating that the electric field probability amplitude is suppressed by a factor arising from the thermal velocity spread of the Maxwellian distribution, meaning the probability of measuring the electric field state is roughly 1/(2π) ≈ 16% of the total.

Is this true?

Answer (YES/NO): NO